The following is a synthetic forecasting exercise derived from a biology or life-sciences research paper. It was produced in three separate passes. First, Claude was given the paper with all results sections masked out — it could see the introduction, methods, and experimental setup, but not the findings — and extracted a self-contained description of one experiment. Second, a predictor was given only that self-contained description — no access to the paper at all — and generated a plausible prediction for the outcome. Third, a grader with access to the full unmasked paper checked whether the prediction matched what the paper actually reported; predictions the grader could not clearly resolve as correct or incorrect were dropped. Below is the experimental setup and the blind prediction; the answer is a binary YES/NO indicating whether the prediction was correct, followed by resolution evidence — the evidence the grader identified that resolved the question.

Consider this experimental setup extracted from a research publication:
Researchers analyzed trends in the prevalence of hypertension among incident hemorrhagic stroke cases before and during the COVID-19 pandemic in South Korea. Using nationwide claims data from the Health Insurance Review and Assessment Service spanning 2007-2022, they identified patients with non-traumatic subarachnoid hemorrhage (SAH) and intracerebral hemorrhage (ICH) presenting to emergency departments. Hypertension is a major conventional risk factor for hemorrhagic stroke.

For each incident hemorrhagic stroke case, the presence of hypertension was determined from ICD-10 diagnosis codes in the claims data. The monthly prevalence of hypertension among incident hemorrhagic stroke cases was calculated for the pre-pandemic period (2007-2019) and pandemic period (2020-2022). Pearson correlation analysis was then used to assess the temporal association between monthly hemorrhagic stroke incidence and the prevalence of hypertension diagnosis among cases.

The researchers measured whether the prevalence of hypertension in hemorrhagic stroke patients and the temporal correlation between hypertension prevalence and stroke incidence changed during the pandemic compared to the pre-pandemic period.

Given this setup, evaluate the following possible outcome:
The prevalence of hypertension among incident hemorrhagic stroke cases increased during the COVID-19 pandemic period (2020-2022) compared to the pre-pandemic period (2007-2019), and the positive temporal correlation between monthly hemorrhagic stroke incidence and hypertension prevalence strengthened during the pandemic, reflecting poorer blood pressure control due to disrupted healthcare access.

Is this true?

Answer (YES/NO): NO